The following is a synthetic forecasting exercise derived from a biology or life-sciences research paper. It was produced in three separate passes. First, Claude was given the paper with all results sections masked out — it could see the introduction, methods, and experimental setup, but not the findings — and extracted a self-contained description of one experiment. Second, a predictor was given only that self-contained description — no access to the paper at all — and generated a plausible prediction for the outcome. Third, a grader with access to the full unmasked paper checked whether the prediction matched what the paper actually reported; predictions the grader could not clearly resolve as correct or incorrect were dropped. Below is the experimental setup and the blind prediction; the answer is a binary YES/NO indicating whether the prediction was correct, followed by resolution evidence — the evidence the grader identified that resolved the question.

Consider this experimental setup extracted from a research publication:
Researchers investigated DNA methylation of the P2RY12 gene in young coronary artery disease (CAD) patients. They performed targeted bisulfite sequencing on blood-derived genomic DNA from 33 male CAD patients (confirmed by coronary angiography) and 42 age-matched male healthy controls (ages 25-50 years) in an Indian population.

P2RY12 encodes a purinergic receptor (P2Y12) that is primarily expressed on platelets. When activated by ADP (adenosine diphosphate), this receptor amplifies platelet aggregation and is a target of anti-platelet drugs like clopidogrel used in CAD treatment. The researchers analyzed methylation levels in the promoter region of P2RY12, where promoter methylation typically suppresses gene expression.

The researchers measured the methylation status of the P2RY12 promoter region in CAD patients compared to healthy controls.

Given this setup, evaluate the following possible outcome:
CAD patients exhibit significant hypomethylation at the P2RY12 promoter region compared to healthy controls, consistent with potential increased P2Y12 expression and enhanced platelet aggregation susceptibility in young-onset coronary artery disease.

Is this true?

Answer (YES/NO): YES